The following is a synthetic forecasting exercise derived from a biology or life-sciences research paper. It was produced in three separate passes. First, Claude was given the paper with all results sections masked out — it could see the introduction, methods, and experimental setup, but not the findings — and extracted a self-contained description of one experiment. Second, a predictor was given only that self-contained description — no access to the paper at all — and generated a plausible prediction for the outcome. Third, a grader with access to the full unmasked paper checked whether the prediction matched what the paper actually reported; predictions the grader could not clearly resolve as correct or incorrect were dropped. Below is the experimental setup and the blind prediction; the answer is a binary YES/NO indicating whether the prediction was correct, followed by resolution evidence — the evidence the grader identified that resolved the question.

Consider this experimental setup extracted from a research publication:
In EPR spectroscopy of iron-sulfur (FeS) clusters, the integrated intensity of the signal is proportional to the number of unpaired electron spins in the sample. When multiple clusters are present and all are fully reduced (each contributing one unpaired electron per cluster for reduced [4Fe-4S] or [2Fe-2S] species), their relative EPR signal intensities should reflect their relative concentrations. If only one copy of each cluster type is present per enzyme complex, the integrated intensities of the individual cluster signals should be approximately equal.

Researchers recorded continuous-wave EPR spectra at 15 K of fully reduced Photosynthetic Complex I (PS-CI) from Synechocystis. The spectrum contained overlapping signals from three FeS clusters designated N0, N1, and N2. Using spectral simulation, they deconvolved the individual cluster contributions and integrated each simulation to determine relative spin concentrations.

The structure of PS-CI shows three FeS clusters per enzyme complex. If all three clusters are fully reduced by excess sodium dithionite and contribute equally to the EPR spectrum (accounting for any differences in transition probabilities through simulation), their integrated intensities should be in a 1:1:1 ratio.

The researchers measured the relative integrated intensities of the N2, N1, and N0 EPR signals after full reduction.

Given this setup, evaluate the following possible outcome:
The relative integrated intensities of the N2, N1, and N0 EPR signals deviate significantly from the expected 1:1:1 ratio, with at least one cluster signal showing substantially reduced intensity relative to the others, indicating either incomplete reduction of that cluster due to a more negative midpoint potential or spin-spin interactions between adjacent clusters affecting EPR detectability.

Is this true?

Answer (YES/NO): NO